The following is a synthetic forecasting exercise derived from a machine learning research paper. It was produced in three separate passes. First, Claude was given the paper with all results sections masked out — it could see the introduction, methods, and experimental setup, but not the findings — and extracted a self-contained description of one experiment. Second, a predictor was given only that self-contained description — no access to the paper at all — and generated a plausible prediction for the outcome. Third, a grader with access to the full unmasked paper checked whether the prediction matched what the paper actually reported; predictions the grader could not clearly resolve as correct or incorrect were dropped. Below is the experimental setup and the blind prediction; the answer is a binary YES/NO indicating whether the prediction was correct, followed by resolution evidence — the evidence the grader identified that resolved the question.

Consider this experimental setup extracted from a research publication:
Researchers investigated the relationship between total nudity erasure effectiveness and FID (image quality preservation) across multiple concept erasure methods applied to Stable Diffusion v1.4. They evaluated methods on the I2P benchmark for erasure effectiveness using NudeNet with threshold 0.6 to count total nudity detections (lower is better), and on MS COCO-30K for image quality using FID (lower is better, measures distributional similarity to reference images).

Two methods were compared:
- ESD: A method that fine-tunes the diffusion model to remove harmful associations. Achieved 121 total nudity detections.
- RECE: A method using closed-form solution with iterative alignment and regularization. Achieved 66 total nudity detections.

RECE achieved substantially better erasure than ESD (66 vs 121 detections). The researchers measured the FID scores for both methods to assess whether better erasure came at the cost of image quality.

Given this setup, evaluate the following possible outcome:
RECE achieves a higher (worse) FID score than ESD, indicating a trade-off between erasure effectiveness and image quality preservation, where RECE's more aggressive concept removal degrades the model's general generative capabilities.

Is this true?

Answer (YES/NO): YES